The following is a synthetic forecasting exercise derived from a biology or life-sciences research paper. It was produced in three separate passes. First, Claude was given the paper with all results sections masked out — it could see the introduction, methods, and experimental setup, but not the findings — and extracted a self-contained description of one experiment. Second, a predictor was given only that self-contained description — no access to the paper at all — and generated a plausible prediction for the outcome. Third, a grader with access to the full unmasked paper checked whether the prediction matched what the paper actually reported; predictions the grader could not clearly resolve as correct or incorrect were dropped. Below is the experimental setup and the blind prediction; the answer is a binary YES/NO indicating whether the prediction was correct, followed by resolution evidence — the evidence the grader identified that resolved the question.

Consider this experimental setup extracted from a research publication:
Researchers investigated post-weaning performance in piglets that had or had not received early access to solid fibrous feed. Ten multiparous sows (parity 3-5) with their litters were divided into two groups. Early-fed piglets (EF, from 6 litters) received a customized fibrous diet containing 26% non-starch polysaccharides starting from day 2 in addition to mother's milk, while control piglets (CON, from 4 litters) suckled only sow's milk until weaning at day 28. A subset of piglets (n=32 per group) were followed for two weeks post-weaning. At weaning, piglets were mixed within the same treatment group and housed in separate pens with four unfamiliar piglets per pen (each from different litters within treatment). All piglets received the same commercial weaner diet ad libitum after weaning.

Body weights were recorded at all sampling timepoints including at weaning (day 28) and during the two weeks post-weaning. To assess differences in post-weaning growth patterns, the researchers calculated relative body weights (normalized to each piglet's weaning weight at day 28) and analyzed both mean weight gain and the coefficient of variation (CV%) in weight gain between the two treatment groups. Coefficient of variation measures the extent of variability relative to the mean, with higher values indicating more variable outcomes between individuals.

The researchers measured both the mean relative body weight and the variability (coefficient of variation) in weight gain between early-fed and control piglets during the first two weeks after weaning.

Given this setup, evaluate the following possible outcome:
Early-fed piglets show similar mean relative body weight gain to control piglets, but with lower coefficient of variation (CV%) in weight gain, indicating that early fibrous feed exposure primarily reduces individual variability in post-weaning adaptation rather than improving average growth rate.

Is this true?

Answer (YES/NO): NO